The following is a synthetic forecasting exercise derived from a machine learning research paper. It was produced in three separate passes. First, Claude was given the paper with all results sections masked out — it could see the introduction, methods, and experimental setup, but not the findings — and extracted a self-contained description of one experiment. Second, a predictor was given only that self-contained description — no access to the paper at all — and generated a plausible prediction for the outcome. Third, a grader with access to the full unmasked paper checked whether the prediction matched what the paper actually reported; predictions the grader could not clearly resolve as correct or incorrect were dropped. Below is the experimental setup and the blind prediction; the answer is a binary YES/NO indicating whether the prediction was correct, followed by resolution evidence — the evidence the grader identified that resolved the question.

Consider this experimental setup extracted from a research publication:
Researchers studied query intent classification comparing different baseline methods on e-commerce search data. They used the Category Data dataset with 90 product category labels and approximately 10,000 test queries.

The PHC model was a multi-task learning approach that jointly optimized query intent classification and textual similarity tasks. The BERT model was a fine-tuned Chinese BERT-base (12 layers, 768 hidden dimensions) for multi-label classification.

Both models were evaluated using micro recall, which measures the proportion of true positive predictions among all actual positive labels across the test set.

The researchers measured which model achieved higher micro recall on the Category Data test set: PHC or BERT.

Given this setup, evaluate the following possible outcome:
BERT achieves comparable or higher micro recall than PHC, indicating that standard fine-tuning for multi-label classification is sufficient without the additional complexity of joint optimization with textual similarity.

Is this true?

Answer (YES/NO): NO